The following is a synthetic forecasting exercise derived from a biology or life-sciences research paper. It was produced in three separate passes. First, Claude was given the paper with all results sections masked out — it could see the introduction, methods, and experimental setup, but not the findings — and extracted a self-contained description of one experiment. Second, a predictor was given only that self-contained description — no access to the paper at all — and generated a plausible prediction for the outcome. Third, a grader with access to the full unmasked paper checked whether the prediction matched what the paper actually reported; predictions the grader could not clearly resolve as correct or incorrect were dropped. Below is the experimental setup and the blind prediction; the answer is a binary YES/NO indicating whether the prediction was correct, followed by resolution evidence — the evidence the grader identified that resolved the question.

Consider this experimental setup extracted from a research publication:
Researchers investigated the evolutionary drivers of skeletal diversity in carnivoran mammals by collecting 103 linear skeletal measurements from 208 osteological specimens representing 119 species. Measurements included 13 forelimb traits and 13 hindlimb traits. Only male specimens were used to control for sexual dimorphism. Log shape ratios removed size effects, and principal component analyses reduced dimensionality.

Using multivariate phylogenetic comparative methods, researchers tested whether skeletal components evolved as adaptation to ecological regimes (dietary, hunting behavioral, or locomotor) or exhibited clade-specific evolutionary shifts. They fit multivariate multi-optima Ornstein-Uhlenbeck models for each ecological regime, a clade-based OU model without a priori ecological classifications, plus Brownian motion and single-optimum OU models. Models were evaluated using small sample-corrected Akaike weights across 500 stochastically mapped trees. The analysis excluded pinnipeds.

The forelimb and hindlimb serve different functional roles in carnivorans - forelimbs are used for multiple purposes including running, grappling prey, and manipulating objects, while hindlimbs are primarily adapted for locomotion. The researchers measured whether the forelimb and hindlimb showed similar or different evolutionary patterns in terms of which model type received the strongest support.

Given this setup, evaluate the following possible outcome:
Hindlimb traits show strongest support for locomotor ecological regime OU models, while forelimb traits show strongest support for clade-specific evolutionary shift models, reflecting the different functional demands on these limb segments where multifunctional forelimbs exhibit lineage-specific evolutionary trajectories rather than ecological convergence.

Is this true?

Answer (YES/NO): YES